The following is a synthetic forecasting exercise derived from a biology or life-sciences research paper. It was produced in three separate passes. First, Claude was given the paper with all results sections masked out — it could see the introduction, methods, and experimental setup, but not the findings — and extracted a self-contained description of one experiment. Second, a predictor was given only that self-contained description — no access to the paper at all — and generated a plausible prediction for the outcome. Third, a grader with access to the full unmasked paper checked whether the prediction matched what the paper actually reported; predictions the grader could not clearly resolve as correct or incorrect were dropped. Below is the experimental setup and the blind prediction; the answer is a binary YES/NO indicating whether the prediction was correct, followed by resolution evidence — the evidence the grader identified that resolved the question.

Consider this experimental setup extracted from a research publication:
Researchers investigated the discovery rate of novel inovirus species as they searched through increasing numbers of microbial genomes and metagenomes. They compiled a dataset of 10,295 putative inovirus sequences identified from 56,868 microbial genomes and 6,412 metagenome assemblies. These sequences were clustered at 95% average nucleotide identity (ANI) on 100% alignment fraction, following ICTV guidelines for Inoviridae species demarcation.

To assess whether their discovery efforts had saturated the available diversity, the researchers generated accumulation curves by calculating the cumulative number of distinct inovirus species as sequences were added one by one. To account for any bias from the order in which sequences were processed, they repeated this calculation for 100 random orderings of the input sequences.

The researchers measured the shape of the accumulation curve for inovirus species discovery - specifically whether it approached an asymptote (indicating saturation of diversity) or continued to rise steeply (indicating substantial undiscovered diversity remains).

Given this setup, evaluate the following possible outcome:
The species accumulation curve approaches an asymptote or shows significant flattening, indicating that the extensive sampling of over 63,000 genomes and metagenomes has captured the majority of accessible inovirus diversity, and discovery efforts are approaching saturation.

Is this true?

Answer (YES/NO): NO